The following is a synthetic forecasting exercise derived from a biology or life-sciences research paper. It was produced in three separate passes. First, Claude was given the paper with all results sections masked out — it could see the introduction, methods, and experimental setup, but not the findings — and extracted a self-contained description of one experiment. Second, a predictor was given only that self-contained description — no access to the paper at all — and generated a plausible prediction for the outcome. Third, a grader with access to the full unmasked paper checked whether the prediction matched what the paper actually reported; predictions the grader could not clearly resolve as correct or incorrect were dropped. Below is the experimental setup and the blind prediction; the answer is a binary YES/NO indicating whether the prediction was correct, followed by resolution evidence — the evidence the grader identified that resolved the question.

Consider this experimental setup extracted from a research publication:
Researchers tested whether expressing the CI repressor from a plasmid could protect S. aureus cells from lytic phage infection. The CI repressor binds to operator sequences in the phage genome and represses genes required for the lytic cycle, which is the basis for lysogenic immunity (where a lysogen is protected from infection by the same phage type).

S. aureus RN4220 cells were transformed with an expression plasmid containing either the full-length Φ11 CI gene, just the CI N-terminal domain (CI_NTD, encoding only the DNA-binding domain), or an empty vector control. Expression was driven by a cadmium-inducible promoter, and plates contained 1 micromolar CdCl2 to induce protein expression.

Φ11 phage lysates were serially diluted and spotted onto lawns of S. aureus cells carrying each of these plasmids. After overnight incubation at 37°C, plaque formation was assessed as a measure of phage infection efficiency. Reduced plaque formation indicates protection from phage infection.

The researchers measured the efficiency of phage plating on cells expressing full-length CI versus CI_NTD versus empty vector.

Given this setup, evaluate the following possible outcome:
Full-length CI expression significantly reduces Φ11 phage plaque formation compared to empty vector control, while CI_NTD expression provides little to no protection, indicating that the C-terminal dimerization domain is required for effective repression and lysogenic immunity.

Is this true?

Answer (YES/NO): NO